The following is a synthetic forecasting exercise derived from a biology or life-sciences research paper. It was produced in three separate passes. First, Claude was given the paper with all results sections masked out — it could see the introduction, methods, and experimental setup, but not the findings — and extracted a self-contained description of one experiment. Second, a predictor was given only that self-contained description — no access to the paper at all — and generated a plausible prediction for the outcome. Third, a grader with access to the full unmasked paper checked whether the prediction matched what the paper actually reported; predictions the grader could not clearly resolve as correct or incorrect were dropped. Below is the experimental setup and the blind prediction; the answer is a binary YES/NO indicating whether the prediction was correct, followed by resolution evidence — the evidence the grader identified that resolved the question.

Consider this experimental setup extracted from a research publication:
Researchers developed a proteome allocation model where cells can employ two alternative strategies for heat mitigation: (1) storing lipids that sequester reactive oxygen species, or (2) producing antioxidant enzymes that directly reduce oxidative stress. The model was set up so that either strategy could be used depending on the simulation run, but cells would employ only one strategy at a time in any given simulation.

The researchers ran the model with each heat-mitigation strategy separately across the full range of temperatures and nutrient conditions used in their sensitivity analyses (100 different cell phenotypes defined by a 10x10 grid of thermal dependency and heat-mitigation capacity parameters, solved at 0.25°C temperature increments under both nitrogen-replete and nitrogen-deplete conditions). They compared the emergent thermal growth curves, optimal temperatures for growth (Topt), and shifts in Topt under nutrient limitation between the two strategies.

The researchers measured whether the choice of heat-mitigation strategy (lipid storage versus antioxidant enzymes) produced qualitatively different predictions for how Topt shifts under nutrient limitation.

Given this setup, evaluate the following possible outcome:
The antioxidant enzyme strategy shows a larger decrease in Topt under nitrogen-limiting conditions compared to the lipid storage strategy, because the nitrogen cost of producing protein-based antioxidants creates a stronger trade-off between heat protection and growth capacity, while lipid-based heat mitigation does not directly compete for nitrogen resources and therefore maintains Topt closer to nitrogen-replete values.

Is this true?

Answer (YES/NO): NO